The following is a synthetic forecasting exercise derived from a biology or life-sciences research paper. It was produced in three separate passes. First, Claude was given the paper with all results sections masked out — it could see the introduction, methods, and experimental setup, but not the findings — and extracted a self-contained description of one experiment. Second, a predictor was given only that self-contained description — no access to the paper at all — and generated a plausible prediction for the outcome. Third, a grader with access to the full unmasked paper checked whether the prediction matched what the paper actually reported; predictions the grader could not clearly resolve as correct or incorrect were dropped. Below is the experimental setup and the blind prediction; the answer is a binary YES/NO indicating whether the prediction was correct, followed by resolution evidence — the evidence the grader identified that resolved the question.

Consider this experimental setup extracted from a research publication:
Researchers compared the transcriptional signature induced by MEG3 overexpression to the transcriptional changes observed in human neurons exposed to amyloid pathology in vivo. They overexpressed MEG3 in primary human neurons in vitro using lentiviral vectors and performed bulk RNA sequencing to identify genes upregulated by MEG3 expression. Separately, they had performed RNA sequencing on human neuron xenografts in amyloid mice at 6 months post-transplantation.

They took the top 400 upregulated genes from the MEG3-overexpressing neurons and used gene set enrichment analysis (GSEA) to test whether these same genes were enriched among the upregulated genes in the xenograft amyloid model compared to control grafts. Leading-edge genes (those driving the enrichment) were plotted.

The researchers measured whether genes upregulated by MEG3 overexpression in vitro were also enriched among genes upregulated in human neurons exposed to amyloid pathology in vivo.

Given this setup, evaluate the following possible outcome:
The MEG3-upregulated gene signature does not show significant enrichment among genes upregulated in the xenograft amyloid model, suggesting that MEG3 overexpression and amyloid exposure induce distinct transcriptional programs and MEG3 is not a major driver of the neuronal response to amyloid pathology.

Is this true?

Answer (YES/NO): NO